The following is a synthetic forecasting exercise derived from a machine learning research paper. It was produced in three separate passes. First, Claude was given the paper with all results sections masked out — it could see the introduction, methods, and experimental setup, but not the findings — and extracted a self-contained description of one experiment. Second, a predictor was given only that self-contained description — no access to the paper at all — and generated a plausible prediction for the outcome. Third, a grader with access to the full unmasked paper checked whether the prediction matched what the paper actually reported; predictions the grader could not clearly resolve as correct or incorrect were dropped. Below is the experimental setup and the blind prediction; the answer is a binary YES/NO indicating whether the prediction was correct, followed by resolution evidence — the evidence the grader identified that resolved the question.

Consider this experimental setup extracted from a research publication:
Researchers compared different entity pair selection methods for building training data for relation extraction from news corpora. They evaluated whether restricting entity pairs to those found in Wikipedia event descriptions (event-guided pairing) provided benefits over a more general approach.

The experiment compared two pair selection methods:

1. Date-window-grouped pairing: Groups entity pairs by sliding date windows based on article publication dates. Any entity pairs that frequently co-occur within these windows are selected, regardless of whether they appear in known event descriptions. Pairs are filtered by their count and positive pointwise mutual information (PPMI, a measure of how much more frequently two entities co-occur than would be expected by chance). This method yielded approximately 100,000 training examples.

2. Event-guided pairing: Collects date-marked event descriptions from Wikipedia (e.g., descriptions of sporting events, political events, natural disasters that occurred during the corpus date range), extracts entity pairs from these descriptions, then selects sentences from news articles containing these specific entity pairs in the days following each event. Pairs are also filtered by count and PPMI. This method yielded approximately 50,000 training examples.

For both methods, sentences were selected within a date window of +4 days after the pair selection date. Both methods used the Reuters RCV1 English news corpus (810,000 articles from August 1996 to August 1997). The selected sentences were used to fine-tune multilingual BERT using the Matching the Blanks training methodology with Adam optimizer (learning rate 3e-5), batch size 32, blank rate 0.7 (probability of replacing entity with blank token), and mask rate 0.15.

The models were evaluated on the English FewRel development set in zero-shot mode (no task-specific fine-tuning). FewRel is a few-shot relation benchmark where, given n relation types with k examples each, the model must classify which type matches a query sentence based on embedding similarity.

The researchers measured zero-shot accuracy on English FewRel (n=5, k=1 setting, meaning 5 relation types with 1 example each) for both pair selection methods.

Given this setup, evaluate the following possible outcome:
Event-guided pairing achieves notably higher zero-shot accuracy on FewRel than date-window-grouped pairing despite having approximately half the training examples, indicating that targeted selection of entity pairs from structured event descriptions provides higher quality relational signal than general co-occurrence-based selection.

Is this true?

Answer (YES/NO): YES